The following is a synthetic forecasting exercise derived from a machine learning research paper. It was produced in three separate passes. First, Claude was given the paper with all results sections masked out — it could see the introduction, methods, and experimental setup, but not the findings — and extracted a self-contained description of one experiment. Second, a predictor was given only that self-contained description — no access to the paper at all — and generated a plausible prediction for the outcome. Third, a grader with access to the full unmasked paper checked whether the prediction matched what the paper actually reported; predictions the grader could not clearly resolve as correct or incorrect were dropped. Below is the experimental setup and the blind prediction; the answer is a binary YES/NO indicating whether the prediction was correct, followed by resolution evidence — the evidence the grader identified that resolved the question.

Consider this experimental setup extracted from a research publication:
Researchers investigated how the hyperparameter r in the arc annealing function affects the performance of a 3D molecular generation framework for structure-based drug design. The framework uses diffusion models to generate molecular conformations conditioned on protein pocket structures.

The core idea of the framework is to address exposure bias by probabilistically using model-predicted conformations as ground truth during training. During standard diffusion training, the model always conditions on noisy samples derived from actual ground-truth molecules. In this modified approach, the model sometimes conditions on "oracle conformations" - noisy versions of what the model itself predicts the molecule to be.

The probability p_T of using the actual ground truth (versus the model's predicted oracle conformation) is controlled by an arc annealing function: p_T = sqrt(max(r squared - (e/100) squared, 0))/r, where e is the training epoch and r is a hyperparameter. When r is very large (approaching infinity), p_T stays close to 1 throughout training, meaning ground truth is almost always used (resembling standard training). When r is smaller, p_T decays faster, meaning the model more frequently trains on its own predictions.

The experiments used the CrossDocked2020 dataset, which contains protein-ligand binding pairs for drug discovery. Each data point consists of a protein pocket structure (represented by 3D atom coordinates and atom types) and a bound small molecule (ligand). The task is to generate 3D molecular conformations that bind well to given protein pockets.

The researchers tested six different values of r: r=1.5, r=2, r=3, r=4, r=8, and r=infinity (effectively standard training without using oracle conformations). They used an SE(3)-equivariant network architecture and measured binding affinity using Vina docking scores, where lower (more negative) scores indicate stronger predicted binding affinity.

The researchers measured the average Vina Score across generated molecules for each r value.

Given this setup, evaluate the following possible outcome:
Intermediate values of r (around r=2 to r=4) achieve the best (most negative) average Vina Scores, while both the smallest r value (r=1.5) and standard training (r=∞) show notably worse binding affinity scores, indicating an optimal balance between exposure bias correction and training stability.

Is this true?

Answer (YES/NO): NO